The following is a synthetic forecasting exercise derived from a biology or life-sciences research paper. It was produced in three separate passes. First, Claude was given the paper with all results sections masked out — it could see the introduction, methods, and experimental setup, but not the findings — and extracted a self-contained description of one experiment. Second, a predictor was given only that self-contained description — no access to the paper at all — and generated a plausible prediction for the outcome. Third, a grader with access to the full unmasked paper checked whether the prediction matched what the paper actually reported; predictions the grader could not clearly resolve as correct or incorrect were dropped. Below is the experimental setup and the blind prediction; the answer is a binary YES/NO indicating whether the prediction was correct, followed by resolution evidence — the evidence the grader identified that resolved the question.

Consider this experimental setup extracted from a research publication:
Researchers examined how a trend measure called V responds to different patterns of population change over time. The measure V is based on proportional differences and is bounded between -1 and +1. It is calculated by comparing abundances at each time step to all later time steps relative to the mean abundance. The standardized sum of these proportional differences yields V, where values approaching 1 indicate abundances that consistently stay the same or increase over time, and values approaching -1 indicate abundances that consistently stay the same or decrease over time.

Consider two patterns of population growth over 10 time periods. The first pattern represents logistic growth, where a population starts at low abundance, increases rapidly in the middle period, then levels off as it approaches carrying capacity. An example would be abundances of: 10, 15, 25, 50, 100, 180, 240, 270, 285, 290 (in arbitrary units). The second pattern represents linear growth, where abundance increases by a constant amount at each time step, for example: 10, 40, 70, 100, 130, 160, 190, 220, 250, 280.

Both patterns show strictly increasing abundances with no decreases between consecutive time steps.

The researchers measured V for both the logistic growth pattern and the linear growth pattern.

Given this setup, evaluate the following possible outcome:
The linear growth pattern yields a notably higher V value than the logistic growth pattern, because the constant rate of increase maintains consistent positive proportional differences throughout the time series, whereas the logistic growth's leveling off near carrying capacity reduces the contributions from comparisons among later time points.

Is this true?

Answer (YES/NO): NO